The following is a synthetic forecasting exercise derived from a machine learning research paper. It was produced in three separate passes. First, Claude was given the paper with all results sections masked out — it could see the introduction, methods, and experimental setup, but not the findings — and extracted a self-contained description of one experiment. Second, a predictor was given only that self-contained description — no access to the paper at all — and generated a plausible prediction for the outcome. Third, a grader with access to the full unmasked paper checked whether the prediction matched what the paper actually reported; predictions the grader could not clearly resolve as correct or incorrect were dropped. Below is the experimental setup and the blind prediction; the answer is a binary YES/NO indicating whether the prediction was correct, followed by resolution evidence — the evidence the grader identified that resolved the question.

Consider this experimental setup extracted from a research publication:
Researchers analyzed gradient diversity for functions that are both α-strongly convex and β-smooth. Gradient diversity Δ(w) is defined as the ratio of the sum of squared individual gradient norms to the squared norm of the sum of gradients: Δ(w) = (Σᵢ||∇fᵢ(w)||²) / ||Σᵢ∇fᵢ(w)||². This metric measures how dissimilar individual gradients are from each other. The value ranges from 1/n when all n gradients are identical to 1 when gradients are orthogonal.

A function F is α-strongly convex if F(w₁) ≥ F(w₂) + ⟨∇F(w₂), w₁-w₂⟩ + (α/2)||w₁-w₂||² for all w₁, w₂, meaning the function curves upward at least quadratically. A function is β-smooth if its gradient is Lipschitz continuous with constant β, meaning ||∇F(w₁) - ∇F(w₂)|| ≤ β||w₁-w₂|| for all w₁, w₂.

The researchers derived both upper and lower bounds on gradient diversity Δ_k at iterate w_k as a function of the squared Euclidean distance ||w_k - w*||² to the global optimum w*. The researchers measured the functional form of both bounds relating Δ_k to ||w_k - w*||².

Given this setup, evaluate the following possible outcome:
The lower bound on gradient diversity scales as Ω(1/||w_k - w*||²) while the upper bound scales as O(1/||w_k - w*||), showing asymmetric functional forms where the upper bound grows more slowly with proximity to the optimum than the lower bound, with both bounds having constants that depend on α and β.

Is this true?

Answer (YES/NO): NO